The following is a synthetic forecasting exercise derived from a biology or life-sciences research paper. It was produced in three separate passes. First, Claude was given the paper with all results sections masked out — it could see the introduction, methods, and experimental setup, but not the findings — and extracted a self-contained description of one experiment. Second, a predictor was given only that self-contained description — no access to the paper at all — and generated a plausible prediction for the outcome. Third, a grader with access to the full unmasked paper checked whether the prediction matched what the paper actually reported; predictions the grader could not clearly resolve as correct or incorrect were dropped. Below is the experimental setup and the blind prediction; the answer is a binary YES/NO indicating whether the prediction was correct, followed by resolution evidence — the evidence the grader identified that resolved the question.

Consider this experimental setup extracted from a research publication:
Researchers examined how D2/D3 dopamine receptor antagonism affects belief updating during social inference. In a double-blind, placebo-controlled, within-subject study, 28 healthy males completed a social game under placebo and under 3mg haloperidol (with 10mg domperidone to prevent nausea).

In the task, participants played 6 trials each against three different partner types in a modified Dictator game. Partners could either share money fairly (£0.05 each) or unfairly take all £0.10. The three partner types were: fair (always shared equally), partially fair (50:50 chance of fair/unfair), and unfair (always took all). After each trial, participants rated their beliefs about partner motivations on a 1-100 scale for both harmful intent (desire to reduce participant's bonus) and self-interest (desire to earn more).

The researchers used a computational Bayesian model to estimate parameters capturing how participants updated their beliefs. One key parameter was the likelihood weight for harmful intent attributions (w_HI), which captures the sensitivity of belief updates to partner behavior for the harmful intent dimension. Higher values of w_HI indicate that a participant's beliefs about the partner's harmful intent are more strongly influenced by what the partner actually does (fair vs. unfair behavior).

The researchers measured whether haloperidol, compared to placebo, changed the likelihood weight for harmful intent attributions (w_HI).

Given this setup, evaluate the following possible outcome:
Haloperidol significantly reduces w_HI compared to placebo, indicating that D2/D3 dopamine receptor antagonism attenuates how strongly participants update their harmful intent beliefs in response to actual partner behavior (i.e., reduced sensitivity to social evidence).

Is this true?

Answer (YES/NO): NO